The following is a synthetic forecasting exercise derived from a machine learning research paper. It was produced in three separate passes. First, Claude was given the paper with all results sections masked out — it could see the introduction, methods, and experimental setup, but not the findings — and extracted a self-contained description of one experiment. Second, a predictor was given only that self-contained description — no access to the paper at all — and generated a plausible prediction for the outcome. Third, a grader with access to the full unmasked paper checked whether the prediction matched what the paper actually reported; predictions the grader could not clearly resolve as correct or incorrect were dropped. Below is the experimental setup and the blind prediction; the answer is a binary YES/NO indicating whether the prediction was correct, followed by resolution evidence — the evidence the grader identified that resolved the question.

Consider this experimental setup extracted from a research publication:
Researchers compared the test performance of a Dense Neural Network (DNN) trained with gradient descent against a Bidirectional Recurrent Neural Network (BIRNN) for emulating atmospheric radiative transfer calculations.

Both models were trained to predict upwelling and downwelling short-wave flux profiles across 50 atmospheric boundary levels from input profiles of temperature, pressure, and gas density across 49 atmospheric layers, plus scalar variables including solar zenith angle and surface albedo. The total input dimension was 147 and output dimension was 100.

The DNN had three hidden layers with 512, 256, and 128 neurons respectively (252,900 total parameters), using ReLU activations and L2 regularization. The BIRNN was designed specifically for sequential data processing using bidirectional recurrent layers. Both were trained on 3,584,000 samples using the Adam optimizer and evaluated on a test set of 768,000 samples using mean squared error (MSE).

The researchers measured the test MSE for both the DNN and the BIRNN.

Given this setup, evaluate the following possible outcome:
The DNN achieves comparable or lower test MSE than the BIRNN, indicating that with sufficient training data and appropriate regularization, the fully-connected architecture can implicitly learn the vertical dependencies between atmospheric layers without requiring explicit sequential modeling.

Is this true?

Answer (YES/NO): NO